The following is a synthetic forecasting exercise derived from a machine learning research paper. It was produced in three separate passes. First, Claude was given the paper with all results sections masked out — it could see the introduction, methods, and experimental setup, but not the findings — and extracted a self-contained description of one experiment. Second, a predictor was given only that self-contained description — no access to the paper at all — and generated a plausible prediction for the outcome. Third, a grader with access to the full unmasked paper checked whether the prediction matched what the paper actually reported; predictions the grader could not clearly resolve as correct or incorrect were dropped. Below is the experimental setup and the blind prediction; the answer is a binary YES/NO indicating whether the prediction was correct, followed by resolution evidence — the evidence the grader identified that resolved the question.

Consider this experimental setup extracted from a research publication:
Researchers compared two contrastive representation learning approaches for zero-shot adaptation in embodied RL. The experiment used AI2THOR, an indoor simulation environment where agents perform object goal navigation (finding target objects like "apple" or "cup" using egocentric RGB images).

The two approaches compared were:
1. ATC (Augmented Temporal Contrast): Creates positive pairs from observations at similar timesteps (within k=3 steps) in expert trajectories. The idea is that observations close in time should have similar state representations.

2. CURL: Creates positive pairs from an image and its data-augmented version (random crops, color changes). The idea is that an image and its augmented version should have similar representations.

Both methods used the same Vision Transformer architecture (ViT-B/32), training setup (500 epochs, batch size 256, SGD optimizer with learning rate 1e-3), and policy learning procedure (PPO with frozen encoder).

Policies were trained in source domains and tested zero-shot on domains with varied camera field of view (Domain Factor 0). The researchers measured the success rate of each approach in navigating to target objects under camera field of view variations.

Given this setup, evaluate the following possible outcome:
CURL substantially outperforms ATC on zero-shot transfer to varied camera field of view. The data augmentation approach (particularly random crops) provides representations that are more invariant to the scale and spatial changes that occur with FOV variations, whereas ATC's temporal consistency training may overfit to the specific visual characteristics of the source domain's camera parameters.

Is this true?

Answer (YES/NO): NO